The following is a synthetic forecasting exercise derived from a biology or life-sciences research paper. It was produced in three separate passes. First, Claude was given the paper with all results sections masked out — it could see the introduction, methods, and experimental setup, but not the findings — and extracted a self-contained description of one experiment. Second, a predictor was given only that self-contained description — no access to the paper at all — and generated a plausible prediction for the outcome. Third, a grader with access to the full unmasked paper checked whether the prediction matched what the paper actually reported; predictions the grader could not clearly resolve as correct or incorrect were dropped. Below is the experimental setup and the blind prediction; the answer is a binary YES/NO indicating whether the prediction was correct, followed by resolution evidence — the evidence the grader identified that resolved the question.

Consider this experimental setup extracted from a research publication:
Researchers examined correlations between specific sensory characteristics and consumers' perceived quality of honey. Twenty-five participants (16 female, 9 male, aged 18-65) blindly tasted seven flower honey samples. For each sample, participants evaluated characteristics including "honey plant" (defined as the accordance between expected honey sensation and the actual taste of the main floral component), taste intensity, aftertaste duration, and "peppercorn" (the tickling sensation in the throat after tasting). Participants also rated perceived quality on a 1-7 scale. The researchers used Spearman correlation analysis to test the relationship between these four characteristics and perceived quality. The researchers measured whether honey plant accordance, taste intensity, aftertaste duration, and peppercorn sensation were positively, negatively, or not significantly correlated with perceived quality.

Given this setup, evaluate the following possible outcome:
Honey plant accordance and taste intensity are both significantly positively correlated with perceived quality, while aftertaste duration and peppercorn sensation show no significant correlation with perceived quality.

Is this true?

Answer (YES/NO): NO